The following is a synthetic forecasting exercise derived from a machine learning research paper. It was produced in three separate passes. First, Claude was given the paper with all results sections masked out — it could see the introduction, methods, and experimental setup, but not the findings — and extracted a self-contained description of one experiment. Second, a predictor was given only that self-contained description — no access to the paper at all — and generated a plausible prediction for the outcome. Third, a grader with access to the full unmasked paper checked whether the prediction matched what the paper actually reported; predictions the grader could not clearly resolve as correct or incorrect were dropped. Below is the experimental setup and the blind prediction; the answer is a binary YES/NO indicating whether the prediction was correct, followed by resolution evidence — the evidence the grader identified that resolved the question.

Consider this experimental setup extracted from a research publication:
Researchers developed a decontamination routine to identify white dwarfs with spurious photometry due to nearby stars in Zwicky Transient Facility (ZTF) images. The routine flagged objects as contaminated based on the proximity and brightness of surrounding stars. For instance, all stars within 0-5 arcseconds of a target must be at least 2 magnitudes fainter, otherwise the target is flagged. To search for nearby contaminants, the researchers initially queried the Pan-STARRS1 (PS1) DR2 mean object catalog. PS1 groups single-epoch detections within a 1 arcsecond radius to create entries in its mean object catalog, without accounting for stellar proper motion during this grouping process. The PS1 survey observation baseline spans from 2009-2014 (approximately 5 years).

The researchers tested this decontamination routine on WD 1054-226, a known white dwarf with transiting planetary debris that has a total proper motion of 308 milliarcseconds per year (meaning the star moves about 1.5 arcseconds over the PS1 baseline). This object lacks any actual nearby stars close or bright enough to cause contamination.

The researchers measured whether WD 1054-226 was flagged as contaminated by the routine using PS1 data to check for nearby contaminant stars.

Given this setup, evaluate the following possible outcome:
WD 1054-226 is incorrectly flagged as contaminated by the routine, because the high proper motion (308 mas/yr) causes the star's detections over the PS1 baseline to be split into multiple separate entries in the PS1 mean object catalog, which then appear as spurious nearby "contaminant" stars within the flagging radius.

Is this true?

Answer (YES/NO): YES